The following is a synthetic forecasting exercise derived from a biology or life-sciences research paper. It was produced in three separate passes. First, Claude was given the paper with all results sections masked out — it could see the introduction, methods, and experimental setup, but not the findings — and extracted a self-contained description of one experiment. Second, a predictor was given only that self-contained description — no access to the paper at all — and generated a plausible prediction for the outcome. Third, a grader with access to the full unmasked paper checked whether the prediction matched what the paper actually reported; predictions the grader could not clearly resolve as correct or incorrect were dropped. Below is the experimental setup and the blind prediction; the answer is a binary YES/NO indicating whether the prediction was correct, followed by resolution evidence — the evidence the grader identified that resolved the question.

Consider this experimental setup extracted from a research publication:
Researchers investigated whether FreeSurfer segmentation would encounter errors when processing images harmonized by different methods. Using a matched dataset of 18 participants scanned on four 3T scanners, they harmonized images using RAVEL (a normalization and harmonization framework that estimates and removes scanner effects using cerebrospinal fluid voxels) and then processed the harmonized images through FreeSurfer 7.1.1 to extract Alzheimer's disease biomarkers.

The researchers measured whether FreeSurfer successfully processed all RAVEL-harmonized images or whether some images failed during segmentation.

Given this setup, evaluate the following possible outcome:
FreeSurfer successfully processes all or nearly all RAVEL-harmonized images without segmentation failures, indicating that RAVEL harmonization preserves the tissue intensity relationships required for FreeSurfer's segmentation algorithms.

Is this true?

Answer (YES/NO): YES